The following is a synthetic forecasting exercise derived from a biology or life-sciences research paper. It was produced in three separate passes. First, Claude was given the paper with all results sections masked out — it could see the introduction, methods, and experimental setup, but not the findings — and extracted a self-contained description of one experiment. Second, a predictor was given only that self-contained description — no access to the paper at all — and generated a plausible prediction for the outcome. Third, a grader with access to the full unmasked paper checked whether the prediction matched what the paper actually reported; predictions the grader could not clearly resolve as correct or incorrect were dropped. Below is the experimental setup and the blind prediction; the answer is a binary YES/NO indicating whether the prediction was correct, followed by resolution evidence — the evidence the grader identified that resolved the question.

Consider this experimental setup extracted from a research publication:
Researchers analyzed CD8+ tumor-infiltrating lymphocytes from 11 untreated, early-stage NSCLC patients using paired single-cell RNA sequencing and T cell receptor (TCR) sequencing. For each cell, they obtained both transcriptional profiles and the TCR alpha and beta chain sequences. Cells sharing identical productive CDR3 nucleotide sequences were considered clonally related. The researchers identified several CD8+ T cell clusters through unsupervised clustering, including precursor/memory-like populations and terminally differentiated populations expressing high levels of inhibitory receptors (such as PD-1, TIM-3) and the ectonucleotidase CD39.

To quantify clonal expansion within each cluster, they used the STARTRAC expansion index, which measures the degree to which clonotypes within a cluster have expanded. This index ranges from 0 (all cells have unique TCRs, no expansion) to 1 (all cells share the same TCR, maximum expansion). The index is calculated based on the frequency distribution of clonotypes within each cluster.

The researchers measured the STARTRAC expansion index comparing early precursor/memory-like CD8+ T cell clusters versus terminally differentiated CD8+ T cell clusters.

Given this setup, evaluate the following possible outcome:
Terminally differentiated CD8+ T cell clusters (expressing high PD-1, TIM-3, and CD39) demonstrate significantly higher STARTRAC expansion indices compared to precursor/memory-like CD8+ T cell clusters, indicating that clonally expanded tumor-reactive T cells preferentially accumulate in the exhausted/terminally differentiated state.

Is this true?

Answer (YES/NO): YES